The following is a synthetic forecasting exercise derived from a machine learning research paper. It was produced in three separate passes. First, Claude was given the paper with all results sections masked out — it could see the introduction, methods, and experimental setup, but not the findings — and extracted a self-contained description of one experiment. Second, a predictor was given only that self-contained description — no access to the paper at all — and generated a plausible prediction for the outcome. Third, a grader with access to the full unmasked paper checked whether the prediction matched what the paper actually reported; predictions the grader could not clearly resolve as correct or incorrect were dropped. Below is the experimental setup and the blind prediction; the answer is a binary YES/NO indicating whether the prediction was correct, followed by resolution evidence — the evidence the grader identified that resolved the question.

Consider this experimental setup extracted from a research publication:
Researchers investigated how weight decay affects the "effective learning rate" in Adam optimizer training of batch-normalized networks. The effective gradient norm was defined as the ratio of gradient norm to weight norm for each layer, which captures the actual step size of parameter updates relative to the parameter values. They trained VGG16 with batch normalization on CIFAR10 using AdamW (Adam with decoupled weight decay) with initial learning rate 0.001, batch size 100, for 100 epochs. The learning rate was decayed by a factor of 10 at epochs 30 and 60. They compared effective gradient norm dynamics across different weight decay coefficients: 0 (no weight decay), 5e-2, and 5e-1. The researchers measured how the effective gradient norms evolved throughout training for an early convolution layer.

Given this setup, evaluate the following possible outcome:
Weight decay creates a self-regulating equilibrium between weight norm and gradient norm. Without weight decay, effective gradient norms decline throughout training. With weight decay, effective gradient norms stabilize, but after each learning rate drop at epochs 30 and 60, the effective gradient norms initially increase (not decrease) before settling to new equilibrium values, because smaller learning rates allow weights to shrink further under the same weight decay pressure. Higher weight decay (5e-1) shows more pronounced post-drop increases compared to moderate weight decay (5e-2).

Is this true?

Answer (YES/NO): NO